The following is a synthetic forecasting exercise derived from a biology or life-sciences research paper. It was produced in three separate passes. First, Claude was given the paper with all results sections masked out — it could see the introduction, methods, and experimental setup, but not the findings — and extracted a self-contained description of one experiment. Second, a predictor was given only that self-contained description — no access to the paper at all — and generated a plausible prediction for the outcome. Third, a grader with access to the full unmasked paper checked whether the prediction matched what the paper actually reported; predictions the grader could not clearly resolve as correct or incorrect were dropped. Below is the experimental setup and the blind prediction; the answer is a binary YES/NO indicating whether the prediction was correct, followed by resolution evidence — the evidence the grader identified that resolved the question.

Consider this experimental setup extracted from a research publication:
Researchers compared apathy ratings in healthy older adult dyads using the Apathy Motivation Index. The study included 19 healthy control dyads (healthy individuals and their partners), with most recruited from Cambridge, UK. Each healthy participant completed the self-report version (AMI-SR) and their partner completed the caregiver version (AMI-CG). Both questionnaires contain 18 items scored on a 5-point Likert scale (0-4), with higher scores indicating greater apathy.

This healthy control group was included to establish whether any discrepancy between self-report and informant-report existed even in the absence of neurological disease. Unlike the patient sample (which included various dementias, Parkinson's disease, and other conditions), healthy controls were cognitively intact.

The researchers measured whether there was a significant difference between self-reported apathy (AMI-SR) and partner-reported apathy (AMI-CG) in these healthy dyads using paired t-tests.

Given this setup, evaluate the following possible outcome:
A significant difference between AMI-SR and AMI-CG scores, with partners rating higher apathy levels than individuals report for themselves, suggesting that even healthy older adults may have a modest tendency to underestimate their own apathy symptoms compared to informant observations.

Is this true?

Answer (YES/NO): NO